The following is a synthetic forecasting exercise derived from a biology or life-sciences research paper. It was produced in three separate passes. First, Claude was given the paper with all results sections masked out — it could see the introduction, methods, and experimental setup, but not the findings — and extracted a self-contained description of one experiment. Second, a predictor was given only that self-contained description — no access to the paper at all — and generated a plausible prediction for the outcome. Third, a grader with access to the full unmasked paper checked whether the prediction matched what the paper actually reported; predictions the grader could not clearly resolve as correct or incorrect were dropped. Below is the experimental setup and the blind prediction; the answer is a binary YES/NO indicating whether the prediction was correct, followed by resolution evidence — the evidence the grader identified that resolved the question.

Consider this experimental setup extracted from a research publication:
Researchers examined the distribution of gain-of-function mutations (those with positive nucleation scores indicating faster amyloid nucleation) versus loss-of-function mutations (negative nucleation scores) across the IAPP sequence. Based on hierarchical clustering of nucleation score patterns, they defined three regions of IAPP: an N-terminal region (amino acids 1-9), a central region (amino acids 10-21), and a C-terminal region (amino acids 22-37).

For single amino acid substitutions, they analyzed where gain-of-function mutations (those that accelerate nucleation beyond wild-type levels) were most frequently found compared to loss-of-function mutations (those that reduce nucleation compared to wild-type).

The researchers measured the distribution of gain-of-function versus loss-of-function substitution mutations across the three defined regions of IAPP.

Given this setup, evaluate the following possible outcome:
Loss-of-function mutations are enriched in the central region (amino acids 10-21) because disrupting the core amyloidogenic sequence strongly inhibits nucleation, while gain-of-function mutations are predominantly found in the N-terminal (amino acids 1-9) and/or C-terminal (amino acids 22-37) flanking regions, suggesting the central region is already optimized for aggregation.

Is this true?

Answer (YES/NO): NO